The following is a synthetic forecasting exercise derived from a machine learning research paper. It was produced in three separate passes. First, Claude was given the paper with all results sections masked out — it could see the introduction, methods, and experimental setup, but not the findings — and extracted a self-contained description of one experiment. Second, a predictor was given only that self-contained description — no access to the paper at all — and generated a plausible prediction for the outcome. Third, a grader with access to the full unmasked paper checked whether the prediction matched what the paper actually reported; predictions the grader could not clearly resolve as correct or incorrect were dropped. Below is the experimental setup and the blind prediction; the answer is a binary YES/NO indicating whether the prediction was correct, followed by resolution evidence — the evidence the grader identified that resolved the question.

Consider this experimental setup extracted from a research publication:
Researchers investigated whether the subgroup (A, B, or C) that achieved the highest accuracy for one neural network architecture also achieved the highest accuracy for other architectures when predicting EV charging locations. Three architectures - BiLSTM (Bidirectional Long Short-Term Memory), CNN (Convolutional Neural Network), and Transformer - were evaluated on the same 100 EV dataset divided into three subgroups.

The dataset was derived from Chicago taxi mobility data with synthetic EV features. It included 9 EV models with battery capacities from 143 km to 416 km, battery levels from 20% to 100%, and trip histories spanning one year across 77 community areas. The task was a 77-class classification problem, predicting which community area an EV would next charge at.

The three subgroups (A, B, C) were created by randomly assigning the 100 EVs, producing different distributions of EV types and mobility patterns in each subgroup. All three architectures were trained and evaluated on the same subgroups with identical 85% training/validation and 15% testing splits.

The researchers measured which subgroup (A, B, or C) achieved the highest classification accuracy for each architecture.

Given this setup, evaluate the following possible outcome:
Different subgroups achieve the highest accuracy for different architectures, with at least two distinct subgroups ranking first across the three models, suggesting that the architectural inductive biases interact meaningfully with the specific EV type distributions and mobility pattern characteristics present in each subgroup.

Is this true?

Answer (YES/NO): YES